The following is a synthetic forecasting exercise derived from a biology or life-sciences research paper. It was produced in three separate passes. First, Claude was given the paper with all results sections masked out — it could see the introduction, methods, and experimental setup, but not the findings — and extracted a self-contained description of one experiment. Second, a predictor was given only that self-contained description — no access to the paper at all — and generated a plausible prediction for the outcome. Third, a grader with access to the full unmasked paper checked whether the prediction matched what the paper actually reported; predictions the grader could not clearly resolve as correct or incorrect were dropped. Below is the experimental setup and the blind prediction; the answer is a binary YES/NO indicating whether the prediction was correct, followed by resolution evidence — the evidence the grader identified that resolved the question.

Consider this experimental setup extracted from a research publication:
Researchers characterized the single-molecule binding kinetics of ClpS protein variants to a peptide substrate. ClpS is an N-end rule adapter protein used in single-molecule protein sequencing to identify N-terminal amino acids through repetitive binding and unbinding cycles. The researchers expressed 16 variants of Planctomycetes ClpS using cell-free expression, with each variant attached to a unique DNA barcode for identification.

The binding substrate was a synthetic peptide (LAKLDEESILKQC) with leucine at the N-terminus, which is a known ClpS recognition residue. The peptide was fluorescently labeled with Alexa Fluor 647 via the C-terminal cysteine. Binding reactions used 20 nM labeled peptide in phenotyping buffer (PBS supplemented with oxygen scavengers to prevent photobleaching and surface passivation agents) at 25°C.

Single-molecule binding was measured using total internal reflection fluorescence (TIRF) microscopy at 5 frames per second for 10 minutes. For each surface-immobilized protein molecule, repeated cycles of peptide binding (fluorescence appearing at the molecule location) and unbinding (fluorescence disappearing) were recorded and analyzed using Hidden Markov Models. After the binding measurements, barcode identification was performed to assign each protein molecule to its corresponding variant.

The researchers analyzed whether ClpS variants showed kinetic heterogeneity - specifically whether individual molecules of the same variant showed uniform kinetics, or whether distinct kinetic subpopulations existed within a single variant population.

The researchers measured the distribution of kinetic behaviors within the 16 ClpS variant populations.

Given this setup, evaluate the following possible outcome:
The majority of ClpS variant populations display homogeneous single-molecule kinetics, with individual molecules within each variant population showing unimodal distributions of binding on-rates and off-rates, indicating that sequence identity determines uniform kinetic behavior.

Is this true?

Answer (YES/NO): NO